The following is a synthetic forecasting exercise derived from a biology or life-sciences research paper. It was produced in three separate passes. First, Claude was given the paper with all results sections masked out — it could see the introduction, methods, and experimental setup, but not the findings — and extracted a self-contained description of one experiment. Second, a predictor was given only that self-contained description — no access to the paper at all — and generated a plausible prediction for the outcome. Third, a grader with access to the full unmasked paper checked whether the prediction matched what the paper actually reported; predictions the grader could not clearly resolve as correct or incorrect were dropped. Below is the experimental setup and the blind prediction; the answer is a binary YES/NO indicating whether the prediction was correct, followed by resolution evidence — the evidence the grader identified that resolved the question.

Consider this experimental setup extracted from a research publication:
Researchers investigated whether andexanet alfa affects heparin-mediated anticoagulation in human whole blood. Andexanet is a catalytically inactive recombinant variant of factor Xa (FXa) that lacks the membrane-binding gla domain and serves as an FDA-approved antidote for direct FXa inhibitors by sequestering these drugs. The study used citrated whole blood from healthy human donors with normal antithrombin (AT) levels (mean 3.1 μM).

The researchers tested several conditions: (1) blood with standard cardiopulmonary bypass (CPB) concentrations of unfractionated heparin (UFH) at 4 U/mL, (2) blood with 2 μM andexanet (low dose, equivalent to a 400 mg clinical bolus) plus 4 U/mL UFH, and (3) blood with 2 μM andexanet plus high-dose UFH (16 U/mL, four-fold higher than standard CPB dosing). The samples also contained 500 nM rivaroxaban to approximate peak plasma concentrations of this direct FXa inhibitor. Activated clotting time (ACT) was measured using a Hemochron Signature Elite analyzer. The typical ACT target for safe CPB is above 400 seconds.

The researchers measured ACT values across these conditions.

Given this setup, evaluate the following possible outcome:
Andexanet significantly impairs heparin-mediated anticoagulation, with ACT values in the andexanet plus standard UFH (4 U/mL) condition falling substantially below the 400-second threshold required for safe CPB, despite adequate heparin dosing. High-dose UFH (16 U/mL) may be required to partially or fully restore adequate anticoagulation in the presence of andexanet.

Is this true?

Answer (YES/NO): YES